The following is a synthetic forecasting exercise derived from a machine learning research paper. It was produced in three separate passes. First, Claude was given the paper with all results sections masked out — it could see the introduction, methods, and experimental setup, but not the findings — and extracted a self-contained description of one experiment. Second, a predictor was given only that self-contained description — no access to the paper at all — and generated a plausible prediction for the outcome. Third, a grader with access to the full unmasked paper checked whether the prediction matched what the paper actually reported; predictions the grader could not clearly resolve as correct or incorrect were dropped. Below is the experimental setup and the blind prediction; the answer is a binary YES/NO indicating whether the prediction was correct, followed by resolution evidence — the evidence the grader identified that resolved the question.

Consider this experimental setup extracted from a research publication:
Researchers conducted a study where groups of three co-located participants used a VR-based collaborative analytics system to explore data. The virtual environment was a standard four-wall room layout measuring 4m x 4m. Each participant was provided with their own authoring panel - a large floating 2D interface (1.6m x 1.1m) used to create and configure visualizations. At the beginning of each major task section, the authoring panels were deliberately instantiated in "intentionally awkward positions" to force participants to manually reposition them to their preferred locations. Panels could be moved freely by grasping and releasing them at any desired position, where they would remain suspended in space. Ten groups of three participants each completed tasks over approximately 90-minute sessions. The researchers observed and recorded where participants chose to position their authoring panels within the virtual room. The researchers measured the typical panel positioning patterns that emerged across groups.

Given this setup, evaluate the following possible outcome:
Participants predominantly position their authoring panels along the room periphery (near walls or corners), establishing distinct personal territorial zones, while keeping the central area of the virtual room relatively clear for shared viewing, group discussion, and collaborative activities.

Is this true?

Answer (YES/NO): YES